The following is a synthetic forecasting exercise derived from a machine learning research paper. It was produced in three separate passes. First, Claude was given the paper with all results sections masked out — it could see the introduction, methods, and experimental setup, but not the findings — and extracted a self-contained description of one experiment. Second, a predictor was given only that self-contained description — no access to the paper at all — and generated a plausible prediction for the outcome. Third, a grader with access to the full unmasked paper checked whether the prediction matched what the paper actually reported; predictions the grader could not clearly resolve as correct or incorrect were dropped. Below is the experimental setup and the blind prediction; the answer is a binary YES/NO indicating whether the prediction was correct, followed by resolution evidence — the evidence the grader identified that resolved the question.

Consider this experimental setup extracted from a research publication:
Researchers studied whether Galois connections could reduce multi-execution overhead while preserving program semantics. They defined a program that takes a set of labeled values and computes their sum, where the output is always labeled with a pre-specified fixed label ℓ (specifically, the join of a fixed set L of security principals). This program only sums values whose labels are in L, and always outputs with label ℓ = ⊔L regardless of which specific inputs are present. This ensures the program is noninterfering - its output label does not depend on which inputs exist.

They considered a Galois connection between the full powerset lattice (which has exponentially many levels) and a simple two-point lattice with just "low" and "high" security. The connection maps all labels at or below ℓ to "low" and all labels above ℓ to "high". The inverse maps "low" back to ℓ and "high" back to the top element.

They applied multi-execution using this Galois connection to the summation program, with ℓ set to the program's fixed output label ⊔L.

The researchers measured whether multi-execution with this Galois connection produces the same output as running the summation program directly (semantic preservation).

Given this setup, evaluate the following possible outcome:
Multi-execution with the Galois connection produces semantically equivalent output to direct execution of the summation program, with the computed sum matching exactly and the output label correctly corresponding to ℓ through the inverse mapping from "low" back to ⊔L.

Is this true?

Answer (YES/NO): YES